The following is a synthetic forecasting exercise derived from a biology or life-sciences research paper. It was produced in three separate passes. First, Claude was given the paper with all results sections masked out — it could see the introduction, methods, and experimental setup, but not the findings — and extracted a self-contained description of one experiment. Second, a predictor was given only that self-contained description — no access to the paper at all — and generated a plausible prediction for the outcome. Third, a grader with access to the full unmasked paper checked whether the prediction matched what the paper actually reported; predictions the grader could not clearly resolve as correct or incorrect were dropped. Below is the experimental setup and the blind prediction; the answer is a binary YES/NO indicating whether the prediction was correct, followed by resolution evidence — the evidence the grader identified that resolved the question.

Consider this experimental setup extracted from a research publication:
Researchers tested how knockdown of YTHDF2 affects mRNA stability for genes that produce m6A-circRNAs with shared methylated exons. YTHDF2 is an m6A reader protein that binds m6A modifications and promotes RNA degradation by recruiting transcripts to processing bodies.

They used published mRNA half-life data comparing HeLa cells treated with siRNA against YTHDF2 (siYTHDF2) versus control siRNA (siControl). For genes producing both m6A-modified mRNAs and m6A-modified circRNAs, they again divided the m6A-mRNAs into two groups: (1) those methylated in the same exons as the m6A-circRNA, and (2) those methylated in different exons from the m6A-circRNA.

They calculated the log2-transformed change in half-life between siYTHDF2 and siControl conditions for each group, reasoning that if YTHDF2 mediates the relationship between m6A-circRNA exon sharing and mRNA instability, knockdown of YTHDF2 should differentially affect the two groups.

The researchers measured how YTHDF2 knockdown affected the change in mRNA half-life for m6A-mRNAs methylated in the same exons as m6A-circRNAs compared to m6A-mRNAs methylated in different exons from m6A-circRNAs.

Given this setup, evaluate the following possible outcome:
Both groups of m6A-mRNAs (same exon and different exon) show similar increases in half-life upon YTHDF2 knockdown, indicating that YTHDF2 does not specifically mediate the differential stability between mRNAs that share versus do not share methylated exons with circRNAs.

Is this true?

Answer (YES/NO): NO